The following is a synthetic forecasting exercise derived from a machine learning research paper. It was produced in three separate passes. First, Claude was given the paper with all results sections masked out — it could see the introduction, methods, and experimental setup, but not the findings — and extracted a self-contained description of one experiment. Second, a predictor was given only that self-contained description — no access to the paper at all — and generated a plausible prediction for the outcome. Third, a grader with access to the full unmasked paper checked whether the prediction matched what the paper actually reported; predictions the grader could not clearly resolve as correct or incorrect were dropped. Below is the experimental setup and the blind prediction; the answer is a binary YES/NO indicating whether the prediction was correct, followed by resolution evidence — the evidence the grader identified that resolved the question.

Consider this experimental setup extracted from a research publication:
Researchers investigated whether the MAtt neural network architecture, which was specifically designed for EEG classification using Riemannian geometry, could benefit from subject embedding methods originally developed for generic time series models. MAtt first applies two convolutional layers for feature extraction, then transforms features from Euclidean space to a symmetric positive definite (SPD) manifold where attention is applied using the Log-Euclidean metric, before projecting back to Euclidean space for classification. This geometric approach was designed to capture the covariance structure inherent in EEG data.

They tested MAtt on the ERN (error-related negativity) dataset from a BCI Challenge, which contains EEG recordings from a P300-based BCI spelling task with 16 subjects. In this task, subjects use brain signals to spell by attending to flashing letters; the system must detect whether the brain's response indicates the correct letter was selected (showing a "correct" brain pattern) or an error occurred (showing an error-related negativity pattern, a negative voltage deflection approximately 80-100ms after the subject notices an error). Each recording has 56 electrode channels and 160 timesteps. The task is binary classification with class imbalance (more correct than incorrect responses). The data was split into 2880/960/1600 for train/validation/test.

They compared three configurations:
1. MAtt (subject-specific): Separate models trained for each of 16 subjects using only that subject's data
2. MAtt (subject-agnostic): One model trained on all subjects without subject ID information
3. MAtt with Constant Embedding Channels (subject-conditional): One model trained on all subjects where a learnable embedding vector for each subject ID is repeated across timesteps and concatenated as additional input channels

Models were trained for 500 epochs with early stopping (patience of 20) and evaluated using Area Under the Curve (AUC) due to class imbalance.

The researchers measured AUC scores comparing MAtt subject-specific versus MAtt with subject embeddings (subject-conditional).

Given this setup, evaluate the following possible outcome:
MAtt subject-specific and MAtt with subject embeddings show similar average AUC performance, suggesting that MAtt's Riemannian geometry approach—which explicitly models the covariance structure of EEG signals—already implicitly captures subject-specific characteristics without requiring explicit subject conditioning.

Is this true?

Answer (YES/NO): NO